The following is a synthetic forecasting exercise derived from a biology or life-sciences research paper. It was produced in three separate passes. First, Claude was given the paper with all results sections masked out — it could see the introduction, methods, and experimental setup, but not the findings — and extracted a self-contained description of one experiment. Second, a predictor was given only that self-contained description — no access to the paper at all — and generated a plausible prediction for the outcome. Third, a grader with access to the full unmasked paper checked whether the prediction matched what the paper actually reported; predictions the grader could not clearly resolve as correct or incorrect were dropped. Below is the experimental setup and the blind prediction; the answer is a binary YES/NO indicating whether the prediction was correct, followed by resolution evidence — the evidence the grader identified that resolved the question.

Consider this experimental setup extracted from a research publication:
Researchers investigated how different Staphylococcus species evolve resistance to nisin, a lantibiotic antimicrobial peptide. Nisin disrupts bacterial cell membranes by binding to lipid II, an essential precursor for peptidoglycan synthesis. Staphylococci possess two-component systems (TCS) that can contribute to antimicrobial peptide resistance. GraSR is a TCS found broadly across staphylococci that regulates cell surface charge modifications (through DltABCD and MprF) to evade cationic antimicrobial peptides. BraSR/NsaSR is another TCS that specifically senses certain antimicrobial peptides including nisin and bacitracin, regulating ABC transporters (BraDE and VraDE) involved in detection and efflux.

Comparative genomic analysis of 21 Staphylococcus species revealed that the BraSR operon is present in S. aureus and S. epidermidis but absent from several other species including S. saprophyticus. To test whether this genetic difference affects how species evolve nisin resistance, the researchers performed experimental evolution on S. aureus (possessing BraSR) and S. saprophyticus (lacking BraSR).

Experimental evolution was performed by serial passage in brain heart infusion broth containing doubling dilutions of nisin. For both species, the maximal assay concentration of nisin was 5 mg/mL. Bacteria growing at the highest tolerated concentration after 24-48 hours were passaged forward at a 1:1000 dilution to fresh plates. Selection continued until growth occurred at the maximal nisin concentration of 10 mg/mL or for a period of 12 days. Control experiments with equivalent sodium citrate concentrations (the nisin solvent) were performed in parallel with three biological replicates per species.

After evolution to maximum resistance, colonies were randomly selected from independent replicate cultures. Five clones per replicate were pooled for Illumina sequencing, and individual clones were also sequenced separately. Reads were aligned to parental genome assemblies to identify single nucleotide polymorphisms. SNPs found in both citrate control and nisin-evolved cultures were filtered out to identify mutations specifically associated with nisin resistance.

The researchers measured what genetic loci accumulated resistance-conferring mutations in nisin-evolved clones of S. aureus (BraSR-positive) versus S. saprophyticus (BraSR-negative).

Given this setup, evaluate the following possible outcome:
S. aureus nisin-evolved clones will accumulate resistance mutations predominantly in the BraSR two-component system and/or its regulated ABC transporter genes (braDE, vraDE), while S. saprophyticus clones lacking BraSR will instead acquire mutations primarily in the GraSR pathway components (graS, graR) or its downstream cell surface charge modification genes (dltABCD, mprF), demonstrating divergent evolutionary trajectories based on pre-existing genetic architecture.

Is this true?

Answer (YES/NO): NO